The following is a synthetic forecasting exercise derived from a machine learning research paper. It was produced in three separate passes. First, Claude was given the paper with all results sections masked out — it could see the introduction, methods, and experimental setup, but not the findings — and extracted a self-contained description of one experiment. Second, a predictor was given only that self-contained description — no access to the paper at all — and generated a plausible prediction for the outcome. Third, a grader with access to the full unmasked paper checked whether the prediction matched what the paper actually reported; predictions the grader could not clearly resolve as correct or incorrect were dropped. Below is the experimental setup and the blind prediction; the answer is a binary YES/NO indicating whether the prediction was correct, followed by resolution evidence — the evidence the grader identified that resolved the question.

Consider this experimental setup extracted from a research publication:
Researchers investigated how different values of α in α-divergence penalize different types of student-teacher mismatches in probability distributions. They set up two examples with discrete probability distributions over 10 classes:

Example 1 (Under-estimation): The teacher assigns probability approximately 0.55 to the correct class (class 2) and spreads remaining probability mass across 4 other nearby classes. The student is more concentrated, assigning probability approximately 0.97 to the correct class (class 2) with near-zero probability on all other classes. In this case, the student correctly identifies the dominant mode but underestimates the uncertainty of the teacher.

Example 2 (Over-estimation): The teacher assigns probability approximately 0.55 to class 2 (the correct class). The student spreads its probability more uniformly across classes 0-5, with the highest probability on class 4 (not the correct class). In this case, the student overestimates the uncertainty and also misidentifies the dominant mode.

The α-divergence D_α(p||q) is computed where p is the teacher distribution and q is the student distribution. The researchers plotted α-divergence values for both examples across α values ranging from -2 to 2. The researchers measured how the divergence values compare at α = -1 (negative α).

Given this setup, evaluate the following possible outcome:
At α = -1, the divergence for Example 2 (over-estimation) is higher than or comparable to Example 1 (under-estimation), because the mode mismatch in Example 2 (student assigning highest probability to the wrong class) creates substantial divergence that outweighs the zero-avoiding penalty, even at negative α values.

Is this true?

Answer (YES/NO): YES